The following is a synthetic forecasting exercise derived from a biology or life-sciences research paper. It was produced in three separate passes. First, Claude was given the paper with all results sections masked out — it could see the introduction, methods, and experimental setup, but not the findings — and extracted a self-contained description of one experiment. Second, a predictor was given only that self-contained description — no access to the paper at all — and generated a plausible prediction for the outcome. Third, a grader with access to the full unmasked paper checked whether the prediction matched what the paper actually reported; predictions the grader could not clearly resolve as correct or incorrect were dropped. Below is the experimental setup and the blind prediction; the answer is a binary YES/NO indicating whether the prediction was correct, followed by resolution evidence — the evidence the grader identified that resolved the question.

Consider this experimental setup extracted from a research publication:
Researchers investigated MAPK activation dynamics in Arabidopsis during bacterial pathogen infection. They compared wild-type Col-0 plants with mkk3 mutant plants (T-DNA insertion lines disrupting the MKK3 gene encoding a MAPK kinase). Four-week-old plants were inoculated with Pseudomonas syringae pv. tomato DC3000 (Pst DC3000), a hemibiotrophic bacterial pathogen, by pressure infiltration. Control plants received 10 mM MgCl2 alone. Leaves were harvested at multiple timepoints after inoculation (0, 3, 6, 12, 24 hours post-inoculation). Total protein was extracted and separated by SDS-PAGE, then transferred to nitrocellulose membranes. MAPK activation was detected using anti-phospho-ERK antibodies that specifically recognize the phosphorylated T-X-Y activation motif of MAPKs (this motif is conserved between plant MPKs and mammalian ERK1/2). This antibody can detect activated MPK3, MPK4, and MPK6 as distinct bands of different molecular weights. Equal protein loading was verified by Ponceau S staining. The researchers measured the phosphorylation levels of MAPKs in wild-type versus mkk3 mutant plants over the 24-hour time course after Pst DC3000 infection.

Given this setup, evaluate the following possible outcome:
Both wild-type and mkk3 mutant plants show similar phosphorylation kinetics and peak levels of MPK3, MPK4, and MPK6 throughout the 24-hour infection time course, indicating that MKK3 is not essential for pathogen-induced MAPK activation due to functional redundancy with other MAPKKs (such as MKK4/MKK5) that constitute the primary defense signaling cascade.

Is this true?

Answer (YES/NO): NO